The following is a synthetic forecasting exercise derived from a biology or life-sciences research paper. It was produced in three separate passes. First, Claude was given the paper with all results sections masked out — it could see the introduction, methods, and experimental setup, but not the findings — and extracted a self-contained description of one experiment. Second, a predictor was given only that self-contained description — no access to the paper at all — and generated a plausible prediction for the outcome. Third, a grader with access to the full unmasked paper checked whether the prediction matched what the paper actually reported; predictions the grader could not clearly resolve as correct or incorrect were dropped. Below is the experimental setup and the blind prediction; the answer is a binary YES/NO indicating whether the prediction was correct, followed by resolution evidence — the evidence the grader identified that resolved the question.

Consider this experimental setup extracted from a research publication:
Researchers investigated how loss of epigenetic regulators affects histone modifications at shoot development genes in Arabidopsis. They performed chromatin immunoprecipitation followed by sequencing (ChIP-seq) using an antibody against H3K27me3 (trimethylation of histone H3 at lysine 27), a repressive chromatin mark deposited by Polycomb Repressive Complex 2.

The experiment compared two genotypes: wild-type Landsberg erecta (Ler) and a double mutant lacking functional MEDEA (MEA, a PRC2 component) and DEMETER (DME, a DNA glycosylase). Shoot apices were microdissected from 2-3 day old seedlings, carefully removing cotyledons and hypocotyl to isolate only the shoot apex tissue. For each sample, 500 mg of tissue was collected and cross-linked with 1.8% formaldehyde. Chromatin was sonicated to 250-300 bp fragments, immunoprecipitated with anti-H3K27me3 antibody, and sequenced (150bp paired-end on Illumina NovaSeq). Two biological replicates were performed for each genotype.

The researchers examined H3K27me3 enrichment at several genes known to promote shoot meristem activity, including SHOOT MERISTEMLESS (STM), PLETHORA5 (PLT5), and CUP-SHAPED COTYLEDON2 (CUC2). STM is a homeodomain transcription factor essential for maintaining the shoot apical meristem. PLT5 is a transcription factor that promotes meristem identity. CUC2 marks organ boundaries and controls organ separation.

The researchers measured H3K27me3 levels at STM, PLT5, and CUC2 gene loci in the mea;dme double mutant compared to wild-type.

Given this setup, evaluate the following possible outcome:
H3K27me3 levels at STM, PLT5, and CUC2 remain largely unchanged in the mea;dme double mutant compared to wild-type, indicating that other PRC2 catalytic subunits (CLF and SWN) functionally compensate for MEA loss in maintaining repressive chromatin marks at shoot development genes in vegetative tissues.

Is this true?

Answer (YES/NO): NO